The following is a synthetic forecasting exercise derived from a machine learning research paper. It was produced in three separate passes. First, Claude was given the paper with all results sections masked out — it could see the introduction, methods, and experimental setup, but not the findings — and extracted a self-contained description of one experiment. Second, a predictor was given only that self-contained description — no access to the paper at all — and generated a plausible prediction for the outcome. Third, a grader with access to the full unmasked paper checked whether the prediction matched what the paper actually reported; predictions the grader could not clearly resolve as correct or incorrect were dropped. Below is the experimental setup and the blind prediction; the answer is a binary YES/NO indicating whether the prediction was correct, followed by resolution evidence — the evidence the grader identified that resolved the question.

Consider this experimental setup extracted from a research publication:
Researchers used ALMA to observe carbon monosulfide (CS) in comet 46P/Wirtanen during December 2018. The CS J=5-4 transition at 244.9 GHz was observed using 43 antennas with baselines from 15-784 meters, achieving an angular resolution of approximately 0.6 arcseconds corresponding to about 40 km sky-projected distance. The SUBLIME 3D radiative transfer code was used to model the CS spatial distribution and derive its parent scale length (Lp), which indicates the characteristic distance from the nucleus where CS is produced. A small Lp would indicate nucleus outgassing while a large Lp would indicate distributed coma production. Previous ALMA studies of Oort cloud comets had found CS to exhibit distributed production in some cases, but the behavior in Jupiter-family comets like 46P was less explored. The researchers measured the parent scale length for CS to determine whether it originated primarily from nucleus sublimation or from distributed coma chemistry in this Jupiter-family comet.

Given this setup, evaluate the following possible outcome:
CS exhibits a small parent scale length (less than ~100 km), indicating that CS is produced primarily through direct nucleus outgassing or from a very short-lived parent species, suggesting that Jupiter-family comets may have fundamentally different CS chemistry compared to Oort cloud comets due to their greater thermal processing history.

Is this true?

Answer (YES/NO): NO